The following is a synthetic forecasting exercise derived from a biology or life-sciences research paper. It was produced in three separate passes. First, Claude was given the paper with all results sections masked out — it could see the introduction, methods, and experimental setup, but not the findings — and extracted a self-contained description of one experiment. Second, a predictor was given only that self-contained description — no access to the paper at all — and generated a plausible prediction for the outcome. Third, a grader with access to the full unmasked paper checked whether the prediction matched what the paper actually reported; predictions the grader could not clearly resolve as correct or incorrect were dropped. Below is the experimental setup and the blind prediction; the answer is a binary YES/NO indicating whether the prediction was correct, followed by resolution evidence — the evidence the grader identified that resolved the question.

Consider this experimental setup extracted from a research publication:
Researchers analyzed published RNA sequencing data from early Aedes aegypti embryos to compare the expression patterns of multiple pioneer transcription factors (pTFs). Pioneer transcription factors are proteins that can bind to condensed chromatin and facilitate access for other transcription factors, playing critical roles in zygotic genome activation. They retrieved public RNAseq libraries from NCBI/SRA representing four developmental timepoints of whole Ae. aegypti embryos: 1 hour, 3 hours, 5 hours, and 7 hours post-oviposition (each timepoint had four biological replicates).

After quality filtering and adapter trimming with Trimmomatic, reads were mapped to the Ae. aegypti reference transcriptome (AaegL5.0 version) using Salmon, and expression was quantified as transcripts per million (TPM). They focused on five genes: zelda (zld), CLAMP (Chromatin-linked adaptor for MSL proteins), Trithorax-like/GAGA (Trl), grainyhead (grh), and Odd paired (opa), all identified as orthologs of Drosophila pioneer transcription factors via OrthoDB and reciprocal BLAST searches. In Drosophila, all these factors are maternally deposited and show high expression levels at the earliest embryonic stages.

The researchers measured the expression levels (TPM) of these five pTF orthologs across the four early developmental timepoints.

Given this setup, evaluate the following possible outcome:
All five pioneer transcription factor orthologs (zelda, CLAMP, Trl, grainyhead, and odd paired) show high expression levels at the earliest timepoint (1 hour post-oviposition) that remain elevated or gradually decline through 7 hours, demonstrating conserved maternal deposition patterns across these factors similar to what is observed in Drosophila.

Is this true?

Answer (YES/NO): NO